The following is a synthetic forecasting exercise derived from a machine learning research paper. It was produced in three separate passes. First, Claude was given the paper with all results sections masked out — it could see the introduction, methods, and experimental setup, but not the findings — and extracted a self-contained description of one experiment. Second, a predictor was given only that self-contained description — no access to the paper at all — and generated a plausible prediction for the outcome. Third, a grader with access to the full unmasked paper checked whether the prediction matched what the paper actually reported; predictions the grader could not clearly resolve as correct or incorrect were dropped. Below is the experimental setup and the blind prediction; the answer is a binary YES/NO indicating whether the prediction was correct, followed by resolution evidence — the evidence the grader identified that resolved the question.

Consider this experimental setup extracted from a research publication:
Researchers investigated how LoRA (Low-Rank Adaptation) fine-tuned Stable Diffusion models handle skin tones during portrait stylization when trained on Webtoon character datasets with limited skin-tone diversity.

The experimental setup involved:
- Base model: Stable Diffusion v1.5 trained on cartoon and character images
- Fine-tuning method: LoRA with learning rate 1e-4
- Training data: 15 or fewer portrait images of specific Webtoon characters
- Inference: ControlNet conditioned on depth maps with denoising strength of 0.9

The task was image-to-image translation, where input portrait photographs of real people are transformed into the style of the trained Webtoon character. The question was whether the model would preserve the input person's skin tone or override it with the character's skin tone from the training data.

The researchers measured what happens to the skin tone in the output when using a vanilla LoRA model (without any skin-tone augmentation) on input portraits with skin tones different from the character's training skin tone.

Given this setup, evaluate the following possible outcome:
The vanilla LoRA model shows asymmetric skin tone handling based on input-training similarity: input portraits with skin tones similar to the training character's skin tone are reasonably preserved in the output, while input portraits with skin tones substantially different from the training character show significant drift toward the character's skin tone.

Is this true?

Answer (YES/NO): NO